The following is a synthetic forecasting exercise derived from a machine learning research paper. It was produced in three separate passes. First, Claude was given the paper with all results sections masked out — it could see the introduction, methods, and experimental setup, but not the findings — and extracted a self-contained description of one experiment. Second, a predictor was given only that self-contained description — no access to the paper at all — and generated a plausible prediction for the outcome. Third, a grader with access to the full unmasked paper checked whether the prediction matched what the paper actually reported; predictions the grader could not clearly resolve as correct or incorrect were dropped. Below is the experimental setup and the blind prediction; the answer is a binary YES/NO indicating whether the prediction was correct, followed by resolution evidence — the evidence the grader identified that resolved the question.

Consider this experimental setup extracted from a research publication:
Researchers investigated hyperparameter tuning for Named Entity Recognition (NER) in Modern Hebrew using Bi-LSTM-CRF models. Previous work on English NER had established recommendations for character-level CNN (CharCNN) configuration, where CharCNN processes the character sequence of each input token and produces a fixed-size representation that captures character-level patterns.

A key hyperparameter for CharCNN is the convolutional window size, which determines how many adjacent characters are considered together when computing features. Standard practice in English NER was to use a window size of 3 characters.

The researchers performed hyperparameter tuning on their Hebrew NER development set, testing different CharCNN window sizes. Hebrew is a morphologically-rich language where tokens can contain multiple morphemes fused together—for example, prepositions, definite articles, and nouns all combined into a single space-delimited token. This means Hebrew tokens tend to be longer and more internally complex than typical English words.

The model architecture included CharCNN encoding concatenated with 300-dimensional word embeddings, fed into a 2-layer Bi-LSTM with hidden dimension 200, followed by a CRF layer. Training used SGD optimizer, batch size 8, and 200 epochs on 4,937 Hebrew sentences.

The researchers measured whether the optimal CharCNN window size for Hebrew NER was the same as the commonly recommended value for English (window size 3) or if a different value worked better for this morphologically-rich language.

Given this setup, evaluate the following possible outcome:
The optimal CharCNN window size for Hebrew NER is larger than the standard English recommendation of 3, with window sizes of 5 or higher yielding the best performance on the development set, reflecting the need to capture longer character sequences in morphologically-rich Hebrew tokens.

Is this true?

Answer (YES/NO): YES